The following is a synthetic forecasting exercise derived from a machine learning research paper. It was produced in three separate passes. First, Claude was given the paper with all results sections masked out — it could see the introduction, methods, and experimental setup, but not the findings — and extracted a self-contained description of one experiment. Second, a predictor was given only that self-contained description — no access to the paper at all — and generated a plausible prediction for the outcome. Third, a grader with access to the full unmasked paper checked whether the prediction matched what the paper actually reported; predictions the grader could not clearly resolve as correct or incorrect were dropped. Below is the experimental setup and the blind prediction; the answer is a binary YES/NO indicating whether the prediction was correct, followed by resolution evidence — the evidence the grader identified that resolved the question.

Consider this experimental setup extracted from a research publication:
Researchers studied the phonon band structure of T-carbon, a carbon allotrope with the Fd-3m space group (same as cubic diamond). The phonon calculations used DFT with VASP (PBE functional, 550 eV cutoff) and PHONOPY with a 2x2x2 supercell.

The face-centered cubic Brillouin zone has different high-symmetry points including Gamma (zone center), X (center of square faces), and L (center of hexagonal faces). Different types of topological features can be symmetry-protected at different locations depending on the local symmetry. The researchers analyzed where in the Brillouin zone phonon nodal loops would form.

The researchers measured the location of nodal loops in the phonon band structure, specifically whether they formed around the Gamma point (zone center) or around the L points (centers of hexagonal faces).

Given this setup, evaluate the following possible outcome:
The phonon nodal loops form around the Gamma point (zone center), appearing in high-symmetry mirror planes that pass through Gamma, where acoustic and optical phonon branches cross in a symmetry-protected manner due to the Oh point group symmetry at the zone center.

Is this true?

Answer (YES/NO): NO